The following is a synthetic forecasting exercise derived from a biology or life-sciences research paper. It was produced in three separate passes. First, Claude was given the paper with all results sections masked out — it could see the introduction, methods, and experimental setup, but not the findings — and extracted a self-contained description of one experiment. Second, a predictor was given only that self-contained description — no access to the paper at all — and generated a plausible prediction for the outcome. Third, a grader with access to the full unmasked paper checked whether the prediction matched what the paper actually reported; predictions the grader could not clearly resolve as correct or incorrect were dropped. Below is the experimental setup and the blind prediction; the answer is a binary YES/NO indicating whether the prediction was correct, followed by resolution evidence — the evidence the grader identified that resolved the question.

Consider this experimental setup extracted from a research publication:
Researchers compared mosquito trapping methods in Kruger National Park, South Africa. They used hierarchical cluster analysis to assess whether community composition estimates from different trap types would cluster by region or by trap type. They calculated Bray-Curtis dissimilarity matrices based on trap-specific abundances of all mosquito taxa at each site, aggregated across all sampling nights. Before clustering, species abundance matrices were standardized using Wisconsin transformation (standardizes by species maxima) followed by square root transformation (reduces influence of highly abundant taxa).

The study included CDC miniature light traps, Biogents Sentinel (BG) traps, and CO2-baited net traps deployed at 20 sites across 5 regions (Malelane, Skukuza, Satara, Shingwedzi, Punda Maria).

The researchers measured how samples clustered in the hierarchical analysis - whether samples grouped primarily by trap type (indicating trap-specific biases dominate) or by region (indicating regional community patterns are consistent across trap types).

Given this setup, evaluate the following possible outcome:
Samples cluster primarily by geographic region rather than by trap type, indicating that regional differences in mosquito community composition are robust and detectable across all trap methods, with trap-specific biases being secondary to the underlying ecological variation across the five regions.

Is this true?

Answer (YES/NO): NO